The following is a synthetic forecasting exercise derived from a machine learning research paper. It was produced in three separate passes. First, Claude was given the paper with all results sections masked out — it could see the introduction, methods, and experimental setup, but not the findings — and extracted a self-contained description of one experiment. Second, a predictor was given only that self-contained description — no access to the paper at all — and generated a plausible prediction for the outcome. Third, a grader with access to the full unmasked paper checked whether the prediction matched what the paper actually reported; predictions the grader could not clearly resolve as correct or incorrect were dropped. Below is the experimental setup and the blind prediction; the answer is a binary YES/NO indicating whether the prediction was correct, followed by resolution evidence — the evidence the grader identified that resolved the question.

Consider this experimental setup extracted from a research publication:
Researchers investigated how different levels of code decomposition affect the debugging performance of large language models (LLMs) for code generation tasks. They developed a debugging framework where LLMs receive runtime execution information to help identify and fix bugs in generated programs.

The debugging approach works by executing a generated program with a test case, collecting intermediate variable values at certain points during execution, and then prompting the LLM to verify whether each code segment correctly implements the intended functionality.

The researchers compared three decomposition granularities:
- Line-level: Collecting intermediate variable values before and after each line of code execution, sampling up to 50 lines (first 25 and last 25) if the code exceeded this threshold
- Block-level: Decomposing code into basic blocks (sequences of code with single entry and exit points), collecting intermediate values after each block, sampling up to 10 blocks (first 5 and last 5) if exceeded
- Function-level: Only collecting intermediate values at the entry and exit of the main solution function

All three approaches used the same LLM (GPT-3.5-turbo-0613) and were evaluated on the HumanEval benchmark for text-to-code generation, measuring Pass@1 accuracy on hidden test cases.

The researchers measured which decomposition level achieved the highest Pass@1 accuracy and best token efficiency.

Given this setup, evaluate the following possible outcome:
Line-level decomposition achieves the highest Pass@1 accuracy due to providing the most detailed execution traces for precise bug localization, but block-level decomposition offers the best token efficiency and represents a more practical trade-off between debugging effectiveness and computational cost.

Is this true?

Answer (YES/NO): NO